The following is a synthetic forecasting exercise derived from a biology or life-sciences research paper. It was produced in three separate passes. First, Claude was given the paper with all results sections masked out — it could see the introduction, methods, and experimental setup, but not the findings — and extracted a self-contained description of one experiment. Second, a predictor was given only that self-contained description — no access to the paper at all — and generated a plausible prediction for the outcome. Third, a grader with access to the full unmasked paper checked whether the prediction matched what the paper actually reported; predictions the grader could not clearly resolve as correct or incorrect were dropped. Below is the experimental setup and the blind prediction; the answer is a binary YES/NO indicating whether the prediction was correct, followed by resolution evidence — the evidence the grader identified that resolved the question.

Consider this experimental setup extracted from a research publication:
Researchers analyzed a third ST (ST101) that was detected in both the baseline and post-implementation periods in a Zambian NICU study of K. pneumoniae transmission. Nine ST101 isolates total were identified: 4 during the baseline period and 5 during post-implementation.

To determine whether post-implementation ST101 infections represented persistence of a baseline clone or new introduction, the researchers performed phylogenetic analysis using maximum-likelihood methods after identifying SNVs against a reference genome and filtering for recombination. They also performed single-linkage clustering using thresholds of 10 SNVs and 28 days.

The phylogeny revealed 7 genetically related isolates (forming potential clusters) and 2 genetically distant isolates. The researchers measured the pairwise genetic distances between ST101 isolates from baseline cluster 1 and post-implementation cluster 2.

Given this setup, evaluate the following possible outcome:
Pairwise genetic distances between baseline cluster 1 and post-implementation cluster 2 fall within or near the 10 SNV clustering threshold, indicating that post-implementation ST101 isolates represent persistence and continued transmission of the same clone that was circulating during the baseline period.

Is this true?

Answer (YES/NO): YES